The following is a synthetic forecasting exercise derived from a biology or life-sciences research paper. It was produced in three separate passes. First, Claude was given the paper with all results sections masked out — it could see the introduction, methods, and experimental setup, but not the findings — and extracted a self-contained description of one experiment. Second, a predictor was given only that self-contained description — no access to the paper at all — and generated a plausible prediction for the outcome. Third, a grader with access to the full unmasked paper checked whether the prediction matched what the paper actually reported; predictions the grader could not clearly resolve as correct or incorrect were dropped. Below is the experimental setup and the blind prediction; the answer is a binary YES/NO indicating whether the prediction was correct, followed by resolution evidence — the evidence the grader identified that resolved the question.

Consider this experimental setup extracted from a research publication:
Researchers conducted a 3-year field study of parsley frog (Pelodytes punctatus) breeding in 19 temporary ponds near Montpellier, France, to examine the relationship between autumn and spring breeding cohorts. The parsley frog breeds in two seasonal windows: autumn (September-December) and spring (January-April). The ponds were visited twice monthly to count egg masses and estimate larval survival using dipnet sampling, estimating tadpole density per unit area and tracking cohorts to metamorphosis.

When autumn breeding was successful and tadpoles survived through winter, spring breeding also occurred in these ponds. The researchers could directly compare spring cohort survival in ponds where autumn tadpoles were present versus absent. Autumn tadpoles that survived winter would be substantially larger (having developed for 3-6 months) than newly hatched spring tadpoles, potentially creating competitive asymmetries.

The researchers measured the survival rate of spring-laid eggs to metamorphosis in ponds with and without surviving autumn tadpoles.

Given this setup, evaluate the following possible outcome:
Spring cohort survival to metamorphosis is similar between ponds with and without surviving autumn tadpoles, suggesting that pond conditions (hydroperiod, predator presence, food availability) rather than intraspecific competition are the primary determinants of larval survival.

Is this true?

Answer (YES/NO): NO